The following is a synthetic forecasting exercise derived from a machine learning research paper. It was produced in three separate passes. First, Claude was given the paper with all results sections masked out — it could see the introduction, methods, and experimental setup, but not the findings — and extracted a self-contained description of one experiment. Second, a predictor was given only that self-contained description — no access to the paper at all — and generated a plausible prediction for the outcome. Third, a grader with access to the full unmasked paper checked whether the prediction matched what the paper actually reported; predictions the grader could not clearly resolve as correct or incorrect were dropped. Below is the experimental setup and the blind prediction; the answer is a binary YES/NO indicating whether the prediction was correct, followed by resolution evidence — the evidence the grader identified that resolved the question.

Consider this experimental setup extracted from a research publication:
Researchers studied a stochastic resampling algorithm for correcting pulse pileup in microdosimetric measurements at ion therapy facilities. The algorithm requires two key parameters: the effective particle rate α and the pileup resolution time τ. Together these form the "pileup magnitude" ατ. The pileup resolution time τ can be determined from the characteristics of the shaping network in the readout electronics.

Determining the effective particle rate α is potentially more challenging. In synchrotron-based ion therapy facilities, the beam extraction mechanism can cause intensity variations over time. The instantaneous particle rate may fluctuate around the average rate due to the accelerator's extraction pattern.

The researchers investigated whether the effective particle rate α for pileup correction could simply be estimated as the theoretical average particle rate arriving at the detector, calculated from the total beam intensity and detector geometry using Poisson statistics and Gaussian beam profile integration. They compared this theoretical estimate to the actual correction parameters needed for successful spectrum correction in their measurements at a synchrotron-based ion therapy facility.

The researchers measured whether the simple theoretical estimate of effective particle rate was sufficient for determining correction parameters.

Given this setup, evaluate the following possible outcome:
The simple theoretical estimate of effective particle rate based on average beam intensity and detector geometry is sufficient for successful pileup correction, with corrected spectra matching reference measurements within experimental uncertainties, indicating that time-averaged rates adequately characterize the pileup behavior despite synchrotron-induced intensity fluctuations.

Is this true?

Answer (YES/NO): NO